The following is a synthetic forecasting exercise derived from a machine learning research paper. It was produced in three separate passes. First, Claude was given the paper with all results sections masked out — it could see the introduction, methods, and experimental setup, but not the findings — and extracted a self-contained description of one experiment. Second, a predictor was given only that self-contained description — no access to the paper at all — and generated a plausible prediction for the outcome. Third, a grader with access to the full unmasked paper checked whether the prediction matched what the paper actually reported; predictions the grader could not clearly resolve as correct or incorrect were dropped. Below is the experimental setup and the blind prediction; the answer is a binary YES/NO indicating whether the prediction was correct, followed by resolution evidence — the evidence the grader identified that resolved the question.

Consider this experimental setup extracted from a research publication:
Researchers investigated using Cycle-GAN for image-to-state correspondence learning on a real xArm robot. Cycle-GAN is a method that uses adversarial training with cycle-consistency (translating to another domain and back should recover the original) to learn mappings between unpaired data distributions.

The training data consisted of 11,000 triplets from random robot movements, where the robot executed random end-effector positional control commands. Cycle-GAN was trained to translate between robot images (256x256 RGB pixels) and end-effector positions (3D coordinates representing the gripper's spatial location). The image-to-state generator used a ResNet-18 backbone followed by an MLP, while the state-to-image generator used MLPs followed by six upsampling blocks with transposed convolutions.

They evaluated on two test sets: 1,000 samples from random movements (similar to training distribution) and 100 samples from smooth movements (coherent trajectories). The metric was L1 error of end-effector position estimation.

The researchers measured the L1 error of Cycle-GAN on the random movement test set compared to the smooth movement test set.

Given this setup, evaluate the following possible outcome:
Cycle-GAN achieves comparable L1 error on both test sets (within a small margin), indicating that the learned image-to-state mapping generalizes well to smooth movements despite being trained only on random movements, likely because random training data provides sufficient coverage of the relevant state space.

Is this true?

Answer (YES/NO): NO